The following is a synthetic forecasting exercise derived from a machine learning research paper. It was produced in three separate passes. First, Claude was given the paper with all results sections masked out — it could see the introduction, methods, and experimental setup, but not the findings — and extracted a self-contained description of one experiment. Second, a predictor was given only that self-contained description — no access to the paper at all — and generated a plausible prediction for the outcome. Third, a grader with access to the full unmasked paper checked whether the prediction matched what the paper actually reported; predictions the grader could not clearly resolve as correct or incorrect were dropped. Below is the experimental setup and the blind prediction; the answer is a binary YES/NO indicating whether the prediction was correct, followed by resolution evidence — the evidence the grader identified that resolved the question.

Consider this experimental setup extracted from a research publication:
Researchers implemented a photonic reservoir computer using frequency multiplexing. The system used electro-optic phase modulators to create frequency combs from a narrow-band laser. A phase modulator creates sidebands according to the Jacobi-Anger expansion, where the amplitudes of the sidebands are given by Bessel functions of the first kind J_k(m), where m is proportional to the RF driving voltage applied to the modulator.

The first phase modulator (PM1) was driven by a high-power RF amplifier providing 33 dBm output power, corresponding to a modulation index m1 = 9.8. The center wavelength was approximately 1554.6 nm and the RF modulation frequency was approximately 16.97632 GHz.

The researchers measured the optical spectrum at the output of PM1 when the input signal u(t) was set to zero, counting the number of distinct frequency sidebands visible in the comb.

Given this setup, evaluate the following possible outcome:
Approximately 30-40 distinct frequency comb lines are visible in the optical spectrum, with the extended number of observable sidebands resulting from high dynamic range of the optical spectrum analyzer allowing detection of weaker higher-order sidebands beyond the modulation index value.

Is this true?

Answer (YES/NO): YES